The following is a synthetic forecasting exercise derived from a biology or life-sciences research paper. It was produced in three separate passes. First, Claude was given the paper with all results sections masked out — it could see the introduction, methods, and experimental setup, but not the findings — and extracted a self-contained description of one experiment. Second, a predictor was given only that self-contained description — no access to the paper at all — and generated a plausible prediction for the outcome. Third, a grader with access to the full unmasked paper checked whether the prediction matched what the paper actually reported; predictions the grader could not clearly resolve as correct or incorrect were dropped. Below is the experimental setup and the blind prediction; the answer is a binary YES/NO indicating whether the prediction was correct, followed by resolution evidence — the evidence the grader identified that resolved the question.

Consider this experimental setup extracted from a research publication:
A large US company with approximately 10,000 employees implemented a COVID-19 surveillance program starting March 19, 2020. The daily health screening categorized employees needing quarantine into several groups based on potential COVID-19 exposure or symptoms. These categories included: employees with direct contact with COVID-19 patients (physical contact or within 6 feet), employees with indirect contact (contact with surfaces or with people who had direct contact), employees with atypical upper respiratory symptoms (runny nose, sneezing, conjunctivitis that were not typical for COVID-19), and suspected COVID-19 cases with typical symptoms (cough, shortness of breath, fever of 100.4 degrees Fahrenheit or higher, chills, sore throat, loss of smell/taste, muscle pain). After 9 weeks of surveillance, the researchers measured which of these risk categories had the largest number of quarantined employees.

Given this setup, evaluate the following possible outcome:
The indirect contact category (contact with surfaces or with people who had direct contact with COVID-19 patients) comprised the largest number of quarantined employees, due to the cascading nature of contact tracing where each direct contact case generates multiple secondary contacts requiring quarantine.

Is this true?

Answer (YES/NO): NO